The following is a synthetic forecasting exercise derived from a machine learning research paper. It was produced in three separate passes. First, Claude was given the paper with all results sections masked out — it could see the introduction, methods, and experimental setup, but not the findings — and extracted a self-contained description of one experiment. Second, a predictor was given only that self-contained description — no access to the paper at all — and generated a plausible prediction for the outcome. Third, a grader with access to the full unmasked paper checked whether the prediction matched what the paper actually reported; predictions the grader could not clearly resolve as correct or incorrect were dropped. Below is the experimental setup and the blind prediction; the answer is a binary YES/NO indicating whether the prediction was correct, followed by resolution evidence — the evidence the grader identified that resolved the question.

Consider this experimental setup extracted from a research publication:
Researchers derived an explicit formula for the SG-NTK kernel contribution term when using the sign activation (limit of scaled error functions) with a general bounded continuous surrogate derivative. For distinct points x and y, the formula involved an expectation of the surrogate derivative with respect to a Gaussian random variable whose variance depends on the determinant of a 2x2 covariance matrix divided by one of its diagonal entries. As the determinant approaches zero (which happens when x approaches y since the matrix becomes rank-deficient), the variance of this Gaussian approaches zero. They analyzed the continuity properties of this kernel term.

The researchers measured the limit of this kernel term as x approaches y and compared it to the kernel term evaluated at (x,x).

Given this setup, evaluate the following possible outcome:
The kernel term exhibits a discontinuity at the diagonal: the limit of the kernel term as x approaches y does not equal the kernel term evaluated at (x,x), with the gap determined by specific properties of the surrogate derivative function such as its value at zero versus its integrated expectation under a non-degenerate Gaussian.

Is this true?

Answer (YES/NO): NO